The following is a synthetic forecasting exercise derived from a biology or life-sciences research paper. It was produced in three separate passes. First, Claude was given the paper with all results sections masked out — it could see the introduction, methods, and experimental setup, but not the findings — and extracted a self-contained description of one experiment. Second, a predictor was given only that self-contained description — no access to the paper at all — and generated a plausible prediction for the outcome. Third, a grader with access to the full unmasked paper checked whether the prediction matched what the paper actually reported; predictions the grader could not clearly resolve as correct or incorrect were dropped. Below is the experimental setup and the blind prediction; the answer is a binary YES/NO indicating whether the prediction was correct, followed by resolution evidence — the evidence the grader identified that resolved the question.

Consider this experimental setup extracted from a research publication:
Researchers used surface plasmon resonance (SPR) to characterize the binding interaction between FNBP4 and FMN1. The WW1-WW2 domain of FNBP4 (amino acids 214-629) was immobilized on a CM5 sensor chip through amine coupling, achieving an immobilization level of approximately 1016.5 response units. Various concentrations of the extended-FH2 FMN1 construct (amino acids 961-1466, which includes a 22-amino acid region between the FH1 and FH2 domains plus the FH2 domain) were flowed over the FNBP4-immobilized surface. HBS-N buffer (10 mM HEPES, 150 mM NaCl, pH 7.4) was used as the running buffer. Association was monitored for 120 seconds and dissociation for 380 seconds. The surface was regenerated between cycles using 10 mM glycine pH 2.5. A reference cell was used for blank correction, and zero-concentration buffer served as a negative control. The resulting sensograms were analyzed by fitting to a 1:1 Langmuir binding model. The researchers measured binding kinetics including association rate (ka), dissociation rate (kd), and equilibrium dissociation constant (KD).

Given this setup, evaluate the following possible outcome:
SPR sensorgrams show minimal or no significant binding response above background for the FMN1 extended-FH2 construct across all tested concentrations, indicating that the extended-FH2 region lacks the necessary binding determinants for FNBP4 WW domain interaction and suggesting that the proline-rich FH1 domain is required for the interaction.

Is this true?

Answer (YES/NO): NO